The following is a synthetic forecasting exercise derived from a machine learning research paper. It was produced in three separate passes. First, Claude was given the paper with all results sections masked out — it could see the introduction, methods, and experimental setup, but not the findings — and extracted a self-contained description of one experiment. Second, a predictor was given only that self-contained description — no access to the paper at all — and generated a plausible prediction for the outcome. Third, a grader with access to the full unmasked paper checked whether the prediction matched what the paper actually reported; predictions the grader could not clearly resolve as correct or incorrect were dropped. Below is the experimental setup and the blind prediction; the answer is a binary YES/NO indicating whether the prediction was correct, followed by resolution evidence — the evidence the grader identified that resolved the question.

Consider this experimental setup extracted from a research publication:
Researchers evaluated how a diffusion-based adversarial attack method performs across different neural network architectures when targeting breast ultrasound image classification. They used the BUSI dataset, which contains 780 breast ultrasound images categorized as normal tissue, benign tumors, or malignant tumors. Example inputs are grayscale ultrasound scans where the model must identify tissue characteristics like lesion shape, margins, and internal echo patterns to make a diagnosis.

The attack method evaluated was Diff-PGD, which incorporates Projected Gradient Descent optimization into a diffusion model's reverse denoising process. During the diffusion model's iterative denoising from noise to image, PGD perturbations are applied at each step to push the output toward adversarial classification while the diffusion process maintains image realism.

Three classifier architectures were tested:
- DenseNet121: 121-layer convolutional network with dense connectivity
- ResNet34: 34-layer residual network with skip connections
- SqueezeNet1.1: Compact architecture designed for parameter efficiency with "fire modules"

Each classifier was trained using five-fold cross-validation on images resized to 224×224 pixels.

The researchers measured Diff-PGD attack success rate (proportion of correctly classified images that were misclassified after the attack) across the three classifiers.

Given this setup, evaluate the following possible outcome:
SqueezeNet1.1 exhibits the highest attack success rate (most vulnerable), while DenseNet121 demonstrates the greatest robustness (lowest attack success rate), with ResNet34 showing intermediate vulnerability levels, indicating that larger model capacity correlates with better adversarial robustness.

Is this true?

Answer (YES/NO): NO